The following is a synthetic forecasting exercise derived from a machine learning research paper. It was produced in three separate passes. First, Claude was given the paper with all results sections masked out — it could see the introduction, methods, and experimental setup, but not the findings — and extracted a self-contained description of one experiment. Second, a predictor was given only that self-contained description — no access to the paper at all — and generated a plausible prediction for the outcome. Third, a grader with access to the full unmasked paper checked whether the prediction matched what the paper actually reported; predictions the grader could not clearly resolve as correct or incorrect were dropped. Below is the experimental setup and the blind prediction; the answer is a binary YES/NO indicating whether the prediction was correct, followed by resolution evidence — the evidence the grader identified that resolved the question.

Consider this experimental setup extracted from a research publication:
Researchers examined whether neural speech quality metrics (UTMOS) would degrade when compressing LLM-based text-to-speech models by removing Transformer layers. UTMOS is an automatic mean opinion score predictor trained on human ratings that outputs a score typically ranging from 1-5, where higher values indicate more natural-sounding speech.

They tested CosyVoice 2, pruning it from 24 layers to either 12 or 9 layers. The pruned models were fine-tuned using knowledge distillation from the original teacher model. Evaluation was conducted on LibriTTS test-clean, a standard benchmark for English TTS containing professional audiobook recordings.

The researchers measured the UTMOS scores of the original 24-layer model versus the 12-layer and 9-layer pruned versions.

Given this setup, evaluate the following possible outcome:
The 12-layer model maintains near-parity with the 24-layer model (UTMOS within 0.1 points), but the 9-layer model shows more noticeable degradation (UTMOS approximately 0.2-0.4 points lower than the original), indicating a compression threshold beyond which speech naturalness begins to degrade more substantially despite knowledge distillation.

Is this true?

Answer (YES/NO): NO